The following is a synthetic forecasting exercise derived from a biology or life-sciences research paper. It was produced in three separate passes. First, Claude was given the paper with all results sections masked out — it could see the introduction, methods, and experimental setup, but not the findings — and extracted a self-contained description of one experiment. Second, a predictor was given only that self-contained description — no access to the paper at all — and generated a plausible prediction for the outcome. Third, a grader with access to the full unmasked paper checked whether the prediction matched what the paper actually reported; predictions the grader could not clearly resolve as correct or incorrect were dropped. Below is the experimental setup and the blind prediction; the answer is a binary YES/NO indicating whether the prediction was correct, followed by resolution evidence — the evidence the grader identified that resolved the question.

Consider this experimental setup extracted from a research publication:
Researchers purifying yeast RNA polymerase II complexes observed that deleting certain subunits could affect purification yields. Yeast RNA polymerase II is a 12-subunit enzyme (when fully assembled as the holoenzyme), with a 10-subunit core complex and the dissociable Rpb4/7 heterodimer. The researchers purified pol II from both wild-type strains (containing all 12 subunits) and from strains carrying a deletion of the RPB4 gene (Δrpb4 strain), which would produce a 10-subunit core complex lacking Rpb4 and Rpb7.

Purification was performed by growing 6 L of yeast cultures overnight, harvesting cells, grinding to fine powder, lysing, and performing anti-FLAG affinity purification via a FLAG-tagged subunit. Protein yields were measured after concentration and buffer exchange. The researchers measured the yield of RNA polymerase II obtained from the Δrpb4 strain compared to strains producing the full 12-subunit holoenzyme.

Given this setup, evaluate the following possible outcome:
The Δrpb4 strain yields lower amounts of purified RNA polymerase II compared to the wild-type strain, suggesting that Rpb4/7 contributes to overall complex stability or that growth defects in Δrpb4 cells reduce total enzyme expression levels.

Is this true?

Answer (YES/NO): NO